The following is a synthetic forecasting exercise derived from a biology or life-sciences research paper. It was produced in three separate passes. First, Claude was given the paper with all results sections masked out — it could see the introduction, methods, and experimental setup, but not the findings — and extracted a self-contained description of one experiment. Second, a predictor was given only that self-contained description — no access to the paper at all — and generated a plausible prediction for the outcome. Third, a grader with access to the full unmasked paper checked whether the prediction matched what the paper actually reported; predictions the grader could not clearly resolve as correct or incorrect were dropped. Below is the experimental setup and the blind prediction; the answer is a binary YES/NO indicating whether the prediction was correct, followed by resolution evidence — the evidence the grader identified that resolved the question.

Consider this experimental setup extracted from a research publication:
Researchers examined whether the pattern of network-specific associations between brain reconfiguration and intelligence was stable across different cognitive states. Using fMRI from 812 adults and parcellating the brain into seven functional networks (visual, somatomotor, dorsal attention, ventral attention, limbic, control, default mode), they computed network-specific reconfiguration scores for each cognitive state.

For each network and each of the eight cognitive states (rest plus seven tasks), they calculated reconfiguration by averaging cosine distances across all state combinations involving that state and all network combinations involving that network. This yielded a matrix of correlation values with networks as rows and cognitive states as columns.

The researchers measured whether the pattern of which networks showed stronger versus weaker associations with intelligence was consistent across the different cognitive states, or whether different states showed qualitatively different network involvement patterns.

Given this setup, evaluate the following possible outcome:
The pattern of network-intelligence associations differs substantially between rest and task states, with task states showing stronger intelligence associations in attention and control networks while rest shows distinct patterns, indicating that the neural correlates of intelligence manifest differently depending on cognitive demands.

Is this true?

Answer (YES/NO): NO